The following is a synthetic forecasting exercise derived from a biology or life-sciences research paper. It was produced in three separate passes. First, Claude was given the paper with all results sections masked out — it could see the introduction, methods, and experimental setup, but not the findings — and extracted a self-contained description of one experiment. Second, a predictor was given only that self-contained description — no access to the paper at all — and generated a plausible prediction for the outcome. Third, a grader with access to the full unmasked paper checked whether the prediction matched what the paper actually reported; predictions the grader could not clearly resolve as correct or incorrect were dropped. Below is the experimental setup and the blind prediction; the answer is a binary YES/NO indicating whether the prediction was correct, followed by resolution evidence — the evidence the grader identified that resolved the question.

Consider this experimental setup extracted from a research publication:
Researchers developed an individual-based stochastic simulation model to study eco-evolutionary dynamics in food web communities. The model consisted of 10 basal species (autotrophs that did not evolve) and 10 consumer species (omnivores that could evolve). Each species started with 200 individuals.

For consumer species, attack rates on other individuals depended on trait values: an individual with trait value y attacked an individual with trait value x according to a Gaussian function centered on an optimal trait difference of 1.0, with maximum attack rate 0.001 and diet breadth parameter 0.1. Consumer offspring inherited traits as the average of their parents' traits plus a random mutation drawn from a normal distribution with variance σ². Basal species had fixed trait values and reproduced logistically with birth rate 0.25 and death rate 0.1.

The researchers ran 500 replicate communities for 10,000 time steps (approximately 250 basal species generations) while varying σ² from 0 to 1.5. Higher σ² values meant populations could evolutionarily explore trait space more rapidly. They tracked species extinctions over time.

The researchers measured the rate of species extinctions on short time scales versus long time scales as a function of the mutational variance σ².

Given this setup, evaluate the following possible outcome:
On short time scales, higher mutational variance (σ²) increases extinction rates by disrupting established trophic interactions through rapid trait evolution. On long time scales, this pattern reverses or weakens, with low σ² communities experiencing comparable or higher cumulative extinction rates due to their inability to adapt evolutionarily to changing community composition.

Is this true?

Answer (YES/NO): NO